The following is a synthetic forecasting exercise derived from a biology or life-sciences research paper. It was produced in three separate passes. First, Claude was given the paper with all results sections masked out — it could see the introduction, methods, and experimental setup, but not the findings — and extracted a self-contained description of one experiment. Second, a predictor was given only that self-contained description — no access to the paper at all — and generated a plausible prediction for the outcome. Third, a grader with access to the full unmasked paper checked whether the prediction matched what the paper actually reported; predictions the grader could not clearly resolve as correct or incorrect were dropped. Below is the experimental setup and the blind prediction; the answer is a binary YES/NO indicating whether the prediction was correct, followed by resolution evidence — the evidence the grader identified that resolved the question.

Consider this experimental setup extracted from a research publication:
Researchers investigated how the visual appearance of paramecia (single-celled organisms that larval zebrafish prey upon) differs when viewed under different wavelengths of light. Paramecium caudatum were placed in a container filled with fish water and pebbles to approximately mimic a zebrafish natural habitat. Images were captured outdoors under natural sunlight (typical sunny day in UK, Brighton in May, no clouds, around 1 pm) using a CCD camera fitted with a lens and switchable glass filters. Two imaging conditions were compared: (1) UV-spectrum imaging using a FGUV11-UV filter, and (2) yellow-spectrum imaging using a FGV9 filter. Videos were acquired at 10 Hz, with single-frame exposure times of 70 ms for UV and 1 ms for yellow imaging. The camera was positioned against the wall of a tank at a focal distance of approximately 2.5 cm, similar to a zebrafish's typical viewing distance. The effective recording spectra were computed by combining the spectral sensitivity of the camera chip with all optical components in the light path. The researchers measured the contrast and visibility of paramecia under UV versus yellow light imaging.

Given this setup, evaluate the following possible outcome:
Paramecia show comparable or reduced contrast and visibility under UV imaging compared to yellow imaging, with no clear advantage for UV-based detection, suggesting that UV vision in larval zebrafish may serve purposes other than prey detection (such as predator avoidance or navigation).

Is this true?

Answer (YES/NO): NO